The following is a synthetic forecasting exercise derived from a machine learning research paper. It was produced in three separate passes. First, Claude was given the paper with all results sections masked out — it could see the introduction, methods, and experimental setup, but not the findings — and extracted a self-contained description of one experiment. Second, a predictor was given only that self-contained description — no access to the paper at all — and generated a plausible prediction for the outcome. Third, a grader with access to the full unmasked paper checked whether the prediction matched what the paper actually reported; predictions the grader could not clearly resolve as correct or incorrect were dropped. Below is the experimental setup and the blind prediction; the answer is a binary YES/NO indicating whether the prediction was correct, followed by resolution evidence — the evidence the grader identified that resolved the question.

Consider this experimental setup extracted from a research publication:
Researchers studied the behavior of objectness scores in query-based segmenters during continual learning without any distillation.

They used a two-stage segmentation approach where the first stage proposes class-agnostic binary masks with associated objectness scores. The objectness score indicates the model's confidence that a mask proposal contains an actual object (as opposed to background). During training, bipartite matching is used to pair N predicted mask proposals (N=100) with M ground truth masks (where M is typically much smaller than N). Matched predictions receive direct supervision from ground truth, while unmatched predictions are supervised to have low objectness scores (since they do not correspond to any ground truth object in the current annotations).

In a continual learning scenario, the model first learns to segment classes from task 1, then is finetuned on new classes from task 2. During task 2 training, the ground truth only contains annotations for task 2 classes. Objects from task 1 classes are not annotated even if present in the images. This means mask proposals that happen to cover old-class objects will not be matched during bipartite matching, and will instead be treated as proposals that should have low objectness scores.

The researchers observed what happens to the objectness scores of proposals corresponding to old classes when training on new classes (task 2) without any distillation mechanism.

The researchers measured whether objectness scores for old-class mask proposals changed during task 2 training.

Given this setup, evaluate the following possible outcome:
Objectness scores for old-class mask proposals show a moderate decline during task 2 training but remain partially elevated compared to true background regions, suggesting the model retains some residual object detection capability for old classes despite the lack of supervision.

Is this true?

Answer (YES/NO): NO